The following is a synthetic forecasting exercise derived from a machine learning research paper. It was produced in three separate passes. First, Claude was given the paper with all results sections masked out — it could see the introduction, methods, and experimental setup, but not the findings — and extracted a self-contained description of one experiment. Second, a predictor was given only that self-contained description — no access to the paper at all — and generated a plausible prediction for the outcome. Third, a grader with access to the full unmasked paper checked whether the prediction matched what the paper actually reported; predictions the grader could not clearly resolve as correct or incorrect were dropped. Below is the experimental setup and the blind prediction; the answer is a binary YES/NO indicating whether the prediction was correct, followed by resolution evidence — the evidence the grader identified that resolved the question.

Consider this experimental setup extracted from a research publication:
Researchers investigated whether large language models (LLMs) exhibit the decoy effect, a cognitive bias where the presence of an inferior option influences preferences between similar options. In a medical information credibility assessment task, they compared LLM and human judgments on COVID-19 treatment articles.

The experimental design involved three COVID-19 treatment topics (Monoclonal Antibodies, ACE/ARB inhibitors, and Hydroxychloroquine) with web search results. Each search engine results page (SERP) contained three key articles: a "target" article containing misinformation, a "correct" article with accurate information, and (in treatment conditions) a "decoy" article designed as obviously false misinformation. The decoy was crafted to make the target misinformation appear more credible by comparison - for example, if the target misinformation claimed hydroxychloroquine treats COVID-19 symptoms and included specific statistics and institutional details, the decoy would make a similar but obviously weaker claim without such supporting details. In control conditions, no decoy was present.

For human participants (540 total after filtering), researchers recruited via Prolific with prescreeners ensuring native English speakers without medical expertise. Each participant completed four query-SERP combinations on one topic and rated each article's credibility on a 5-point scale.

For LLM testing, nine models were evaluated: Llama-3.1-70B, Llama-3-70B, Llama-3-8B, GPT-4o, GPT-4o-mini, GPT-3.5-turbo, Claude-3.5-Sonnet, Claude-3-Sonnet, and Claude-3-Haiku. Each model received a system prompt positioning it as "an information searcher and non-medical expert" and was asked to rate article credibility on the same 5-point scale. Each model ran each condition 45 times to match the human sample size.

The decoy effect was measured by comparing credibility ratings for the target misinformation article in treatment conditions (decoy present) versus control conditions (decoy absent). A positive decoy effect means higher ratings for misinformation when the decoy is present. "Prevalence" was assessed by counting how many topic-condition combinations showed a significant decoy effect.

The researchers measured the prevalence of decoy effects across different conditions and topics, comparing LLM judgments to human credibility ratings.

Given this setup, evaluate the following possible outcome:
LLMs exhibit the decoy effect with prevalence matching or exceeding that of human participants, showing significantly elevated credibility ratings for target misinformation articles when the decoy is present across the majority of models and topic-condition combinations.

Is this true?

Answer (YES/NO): YES